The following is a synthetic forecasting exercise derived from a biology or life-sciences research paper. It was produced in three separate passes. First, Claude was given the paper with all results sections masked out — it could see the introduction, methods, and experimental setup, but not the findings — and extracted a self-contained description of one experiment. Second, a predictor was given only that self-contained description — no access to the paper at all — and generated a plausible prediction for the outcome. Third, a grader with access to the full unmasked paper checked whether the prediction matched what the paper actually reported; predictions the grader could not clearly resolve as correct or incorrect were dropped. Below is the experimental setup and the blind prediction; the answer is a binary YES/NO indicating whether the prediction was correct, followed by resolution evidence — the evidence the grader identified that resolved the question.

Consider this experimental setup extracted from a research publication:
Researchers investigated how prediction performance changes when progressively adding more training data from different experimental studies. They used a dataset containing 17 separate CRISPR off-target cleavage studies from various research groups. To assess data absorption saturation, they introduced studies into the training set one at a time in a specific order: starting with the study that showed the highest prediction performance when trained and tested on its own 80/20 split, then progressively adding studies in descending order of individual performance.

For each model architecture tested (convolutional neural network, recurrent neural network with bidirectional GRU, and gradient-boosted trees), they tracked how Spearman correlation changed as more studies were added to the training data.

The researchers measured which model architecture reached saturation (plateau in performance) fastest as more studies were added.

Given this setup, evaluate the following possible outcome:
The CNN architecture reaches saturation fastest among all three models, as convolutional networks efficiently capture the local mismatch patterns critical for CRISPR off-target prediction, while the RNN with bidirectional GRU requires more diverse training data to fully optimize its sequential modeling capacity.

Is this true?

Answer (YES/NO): YES